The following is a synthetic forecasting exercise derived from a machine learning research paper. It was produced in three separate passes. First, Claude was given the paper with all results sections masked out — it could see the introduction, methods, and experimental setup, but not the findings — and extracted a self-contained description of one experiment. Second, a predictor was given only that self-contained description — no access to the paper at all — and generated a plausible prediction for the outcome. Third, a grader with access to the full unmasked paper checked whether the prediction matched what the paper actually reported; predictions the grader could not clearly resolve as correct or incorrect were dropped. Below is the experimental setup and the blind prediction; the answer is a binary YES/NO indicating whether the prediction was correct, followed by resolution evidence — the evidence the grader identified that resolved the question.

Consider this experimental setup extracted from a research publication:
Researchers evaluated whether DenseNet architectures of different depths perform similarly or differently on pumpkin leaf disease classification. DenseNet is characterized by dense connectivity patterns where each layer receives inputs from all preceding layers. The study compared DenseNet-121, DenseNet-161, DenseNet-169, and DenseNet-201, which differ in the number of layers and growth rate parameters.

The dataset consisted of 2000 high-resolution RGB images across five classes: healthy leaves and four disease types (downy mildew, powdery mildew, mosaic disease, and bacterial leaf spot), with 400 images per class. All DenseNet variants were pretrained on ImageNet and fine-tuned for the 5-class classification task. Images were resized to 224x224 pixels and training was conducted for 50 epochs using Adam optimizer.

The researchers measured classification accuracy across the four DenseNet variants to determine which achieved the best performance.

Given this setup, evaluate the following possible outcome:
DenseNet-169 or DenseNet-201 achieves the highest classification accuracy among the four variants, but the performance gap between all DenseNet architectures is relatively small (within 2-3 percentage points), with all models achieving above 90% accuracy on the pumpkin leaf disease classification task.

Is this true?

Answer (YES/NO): NO